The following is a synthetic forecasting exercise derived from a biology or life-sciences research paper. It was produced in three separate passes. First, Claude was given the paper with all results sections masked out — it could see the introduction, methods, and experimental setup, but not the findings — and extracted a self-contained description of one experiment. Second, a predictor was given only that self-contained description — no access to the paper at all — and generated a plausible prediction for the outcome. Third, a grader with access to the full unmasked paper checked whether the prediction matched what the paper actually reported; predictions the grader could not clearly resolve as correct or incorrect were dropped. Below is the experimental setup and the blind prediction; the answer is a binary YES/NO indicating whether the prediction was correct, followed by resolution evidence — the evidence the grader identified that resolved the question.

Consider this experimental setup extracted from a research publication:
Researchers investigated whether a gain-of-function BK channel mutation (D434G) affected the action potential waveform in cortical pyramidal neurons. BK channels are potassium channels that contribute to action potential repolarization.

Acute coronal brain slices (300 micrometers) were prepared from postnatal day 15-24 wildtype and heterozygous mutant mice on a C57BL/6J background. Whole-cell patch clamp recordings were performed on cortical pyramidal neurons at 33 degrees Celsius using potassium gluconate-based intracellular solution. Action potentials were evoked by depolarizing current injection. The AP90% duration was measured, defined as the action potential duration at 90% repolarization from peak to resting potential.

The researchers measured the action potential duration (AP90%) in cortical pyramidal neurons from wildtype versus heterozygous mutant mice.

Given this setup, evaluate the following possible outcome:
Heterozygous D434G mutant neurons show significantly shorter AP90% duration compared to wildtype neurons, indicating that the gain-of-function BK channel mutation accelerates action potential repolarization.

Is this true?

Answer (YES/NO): YES